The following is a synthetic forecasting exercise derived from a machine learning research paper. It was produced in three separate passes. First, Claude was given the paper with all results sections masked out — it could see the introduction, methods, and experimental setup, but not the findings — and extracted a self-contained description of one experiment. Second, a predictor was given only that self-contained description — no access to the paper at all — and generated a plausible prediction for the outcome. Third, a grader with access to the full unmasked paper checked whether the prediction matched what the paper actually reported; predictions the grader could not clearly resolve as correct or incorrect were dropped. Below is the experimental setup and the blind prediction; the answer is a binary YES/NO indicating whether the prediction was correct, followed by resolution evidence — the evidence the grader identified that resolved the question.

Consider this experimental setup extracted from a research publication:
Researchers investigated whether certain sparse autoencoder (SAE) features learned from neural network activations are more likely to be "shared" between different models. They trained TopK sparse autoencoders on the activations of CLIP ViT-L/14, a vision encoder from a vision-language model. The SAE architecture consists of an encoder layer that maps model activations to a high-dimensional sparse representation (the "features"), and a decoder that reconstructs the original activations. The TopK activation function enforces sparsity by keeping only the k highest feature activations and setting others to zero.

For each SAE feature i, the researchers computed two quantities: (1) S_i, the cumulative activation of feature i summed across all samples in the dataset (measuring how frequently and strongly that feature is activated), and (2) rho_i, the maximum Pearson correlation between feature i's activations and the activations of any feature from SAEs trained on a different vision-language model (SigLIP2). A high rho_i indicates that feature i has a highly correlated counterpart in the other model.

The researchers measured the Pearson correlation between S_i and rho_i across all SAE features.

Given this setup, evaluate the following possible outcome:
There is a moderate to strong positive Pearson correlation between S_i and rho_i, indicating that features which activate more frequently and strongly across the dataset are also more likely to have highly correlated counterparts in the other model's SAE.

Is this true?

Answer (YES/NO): YES